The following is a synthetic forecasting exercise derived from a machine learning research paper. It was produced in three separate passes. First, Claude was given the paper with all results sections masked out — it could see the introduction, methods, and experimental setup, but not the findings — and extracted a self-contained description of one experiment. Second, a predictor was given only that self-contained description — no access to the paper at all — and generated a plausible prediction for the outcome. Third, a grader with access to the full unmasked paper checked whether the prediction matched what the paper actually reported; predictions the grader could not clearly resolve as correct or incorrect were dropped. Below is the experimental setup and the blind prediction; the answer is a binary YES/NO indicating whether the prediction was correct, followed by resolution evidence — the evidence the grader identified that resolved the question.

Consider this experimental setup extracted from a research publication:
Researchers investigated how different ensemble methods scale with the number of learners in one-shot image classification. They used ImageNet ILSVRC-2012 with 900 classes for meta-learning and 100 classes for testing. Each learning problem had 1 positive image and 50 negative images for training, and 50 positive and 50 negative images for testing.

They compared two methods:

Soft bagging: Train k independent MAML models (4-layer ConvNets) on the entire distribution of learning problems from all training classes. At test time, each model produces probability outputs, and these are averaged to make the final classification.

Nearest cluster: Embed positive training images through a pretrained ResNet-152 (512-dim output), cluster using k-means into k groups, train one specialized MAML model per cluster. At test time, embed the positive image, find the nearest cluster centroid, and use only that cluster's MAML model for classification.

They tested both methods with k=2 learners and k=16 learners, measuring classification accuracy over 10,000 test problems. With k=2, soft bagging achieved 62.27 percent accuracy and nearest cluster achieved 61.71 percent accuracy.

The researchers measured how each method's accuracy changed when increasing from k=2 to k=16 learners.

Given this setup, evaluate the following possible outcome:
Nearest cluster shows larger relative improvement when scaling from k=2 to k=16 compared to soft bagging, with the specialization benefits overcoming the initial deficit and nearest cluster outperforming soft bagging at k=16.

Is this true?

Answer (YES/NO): YES